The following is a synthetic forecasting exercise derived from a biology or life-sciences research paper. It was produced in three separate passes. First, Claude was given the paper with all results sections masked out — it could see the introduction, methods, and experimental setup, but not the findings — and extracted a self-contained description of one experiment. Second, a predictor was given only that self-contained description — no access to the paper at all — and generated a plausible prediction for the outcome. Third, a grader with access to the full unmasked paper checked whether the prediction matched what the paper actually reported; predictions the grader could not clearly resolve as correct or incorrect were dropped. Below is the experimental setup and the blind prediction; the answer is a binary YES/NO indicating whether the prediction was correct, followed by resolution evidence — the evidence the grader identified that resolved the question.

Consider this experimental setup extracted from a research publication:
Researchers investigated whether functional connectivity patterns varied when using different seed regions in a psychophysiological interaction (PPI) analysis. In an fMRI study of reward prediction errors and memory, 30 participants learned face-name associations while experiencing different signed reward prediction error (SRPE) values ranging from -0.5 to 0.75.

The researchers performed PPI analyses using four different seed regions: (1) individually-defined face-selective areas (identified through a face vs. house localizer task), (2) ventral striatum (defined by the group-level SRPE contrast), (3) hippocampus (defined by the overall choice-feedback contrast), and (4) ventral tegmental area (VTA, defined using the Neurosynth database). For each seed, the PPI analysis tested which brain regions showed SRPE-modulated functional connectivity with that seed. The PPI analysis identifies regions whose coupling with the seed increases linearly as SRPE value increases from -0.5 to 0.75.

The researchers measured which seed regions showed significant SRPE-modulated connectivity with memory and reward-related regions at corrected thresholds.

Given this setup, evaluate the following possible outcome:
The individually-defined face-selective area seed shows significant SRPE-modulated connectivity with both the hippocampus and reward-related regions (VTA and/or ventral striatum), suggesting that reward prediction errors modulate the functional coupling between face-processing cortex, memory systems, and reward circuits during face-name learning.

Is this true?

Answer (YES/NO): YES